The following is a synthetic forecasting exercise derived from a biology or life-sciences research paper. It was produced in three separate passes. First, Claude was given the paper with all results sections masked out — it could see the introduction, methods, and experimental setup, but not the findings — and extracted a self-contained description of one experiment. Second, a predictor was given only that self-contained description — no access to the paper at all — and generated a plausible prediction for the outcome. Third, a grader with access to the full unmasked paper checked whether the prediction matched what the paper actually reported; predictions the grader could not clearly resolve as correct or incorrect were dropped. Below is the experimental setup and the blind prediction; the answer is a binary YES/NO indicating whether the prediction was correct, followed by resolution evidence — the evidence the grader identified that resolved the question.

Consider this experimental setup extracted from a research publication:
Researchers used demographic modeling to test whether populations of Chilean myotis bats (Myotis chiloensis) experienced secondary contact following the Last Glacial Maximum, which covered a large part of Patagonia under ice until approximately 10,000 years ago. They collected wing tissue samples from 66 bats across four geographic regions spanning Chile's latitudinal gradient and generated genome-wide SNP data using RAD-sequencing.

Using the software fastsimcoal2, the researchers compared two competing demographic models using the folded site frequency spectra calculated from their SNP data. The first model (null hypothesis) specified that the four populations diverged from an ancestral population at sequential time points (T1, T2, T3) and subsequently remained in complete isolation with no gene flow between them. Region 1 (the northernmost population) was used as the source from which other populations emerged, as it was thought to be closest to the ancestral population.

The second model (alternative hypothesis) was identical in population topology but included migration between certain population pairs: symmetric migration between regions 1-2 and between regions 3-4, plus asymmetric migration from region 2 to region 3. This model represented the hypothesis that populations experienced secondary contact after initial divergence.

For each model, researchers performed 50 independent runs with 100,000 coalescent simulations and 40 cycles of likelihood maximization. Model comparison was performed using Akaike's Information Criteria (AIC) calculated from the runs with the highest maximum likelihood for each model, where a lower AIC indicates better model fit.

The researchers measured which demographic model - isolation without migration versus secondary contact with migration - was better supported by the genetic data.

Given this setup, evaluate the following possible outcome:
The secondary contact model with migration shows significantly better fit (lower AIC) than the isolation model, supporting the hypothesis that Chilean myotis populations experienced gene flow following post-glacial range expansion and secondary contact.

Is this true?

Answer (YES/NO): NO